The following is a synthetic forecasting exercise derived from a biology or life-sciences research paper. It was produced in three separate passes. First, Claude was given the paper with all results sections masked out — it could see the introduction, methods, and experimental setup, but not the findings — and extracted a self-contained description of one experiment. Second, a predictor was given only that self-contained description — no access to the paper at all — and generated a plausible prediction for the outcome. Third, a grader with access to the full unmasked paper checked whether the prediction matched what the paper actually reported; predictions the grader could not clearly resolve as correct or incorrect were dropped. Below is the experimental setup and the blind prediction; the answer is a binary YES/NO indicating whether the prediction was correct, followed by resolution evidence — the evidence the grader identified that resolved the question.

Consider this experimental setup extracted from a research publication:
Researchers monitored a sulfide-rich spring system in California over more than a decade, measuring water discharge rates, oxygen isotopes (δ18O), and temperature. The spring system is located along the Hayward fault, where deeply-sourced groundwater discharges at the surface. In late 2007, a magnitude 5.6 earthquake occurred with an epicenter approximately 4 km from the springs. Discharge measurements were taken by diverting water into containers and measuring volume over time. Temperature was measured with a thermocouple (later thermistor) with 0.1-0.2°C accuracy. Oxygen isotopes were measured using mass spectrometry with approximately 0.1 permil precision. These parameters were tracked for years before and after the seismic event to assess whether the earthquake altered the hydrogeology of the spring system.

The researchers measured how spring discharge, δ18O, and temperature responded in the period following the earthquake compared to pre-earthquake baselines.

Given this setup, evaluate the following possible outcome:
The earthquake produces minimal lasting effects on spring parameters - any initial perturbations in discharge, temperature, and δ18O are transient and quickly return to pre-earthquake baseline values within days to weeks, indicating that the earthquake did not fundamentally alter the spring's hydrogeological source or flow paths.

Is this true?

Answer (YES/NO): NO